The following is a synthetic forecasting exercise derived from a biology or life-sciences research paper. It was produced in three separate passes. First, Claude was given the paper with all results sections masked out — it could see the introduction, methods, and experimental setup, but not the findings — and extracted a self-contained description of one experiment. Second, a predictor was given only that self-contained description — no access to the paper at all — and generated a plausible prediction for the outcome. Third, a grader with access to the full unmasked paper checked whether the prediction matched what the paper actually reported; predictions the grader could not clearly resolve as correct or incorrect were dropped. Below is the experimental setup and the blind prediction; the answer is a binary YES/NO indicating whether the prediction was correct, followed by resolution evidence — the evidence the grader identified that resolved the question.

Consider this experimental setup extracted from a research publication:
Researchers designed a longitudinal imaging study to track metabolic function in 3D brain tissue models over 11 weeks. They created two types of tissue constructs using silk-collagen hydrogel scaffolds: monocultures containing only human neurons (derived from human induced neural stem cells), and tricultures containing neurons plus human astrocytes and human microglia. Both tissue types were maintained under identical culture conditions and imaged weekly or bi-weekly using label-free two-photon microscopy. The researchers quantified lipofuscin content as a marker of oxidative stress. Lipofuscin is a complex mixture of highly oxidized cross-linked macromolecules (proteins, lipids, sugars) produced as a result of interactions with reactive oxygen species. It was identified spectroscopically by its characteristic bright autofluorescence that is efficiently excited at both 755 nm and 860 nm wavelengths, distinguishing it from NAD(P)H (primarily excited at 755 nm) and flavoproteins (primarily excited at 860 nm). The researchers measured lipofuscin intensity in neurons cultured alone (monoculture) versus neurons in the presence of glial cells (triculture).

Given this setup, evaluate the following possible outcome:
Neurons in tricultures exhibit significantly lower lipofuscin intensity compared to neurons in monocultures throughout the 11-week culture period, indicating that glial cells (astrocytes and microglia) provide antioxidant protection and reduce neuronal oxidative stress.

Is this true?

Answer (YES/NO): NO